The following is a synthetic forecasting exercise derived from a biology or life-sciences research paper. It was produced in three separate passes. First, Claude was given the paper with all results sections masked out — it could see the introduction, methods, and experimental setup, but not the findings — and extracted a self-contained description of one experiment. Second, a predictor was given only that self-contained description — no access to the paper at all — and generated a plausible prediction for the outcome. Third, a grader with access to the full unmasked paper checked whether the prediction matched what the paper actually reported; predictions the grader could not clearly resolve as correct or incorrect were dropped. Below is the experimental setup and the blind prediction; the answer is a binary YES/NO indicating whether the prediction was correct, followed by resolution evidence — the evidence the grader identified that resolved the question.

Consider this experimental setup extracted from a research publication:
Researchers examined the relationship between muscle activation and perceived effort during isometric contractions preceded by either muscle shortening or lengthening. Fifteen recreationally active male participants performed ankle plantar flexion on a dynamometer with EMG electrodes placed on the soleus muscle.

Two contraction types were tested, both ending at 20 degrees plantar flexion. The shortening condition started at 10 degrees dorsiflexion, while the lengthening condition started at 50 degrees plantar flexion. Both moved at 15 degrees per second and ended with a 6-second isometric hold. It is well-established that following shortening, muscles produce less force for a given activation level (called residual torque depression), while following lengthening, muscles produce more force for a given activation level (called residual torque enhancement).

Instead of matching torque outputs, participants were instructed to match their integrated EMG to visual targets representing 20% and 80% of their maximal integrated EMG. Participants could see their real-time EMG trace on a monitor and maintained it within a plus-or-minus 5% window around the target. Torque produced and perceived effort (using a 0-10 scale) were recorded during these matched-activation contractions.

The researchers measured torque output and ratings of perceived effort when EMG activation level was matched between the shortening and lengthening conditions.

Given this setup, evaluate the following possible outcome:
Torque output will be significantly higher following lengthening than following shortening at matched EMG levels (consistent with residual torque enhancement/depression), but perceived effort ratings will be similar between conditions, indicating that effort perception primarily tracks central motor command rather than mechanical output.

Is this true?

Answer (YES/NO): YES